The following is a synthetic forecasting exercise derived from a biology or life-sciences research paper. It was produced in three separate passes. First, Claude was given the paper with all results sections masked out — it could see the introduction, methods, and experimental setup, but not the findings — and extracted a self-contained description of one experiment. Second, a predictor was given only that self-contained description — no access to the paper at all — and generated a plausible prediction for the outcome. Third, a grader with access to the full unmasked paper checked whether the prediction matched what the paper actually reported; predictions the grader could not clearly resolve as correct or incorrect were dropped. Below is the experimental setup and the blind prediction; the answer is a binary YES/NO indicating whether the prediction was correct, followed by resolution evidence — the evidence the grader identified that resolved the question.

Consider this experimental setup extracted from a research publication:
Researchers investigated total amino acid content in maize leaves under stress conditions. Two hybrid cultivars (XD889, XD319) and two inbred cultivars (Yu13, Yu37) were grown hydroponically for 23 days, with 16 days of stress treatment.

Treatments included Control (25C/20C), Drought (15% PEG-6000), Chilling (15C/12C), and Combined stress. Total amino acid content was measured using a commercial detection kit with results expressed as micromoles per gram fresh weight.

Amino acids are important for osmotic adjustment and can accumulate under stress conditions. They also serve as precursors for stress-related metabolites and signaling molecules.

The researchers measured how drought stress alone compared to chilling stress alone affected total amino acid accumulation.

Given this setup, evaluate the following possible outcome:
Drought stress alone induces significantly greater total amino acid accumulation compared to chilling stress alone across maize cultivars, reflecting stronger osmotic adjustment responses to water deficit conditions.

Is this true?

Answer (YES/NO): NO